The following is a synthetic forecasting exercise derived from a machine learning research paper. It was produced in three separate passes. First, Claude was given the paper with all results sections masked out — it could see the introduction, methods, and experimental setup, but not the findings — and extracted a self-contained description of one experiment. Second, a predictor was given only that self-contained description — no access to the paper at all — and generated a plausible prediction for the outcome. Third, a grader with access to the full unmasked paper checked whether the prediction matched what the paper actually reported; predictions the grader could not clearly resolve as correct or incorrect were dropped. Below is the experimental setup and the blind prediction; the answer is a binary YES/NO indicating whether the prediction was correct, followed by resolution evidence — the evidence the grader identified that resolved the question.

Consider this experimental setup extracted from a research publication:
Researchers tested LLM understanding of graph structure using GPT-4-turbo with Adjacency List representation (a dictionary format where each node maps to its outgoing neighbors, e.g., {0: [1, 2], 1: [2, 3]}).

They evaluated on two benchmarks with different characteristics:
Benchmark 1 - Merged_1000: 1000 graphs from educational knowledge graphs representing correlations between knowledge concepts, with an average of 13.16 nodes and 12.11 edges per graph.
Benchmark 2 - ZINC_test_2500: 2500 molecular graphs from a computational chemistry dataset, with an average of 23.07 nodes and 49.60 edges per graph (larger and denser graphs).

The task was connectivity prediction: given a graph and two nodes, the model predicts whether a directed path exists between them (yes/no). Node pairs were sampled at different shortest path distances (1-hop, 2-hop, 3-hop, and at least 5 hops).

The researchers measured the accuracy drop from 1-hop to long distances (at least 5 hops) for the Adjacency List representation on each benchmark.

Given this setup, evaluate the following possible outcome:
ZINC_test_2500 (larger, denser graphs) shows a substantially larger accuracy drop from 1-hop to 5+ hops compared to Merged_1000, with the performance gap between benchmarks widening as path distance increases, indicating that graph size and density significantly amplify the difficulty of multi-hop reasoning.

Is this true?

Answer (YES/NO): NO